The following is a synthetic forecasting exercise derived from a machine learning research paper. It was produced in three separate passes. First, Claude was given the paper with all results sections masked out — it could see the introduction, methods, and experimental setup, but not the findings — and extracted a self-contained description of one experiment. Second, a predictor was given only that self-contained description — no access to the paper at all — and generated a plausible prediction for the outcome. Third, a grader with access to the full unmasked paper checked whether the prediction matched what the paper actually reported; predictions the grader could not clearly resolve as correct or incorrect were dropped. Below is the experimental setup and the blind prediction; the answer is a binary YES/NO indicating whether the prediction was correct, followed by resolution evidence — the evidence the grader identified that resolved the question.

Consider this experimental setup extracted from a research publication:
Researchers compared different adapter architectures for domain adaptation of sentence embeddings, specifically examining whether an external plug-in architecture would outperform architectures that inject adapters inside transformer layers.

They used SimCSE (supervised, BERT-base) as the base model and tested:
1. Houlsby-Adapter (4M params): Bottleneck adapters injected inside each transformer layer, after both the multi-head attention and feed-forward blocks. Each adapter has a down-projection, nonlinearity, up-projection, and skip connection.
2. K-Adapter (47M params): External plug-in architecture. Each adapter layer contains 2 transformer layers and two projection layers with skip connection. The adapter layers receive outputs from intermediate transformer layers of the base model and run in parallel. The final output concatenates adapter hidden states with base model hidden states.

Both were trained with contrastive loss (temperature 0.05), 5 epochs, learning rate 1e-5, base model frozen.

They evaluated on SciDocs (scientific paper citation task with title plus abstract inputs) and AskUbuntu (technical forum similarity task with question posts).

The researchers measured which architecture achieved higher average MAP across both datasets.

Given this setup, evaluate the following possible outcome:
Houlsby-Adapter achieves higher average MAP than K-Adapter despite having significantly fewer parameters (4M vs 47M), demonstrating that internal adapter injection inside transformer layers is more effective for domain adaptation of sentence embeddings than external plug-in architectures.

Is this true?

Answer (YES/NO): YES